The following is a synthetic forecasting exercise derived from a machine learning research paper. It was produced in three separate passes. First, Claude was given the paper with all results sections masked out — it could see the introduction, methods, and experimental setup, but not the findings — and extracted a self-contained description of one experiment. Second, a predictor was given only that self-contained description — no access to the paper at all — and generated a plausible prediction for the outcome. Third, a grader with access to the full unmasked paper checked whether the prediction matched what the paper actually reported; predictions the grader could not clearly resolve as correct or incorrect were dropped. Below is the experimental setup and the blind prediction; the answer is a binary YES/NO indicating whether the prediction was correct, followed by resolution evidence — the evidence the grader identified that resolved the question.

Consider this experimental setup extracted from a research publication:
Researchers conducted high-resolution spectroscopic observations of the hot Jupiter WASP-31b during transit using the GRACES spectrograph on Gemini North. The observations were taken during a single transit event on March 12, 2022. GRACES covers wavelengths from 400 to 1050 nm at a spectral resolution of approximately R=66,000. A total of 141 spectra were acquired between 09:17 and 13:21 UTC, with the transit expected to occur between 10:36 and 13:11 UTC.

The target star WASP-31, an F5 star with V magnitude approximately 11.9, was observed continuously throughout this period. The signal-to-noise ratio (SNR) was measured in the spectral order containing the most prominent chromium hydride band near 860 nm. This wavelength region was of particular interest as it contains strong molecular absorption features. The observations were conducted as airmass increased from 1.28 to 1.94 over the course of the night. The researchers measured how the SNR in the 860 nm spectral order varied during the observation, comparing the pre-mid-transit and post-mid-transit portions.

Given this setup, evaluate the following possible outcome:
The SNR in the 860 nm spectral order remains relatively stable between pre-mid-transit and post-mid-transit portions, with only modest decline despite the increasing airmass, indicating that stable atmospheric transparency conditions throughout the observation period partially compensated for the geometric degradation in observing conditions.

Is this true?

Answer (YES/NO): NO